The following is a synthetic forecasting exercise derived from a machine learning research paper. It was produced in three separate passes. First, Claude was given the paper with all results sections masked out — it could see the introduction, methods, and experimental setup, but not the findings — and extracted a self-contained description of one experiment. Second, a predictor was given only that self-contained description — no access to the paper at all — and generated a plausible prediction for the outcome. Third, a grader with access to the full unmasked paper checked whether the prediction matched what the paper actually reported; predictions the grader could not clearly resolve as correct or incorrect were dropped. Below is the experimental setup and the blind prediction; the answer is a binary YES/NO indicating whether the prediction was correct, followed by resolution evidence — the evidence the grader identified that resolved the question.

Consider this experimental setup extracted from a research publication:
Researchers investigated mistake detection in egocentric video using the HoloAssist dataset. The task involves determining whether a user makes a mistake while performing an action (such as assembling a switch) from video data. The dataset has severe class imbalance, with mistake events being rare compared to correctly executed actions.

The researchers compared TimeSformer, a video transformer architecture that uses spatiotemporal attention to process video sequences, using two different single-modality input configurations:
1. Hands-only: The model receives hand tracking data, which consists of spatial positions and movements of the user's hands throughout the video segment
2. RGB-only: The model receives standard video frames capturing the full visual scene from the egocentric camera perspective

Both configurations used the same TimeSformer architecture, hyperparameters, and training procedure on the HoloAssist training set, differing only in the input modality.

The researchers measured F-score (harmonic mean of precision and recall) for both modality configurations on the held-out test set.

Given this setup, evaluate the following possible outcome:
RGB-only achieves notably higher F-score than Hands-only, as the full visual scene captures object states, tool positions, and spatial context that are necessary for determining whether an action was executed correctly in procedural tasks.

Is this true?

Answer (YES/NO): NO